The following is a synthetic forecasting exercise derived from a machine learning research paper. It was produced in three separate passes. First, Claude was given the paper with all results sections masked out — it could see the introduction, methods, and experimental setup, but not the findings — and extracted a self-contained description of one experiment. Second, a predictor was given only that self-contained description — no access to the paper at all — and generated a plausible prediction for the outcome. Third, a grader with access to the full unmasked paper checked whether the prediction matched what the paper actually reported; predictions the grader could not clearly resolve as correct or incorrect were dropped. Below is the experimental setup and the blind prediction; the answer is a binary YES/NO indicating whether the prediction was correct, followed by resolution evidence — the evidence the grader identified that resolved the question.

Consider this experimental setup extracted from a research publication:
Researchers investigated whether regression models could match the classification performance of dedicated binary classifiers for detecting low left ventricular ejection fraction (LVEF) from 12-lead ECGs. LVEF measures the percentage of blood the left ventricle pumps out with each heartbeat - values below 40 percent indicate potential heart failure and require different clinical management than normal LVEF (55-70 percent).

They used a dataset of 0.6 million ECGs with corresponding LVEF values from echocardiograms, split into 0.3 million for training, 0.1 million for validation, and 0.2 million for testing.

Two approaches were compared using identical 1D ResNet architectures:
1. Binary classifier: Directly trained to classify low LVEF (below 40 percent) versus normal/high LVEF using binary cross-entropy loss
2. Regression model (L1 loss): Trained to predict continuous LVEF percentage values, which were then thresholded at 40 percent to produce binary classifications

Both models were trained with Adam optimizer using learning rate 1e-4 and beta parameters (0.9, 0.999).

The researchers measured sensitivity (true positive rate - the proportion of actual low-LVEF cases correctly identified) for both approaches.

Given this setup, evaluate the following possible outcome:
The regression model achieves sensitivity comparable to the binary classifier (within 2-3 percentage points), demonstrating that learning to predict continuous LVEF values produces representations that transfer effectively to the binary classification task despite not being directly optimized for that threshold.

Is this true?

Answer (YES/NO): YES